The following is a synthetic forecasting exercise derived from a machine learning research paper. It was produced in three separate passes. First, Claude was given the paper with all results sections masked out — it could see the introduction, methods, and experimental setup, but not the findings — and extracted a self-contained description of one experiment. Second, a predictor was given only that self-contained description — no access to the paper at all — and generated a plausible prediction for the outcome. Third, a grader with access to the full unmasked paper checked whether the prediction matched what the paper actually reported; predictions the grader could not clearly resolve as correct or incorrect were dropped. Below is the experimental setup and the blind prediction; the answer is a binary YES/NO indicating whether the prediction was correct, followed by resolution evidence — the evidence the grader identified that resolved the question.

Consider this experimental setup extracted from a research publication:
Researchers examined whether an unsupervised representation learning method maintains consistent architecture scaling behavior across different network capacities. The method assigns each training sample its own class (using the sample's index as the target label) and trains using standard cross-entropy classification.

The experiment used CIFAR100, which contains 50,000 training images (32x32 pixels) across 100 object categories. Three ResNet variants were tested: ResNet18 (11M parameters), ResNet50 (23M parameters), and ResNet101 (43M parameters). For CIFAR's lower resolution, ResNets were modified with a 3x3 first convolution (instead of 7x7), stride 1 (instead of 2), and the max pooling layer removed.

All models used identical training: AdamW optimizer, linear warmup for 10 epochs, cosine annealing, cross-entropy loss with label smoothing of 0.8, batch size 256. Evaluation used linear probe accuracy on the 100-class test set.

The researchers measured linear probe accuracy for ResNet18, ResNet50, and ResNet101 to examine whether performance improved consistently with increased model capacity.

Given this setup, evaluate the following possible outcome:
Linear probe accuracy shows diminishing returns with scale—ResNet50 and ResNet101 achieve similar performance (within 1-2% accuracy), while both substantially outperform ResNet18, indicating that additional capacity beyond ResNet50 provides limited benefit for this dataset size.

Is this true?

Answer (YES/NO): YES